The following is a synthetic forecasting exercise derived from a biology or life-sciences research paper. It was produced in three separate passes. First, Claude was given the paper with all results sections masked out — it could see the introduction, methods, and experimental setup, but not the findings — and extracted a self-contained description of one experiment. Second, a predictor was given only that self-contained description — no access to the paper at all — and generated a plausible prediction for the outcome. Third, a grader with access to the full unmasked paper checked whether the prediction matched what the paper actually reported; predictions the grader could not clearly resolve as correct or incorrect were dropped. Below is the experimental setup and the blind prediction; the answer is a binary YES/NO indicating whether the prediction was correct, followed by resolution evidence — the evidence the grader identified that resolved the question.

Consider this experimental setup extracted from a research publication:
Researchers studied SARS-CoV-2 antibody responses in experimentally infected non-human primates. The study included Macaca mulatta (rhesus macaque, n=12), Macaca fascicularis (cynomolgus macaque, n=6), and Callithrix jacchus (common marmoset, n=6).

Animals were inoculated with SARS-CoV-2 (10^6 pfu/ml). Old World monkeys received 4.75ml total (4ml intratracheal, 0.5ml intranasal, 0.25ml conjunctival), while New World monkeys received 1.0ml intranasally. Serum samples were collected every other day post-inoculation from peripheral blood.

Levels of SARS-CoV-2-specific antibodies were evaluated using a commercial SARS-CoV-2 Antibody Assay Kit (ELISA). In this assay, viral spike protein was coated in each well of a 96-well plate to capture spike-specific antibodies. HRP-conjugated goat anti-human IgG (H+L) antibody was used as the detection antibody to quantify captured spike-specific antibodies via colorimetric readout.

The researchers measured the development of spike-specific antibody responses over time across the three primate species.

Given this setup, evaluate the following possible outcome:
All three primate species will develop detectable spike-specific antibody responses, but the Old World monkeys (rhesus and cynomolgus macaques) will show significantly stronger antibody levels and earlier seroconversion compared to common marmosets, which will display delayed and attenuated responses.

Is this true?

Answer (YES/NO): NO